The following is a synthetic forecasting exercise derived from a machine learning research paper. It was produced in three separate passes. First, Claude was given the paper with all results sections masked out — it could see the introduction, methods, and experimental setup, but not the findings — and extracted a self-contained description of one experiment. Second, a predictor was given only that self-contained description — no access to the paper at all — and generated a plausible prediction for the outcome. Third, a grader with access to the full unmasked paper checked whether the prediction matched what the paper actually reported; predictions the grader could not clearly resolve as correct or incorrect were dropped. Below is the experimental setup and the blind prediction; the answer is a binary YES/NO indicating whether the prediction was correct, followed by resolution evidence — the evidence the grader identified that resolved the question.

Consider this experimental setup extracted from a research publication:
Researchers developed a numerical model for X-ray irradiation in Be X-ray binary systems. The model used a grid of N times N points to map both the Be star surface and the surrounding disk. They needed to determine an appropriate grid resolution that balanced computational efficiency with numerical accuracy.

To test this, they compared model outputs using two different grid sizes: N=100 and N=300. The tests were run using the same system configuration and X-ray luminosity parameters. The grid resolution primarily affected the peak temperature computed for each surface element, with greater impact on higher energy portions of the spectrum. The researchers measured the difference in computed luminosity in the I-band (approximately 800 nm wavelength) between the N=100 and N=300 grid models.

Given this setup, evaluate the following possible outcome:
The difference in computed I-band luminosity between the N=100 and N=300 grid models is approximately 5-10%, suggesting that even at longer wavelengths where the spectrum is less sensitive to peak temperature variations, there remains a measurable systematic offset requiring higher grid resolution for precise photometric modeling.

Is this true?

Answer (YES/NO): NO